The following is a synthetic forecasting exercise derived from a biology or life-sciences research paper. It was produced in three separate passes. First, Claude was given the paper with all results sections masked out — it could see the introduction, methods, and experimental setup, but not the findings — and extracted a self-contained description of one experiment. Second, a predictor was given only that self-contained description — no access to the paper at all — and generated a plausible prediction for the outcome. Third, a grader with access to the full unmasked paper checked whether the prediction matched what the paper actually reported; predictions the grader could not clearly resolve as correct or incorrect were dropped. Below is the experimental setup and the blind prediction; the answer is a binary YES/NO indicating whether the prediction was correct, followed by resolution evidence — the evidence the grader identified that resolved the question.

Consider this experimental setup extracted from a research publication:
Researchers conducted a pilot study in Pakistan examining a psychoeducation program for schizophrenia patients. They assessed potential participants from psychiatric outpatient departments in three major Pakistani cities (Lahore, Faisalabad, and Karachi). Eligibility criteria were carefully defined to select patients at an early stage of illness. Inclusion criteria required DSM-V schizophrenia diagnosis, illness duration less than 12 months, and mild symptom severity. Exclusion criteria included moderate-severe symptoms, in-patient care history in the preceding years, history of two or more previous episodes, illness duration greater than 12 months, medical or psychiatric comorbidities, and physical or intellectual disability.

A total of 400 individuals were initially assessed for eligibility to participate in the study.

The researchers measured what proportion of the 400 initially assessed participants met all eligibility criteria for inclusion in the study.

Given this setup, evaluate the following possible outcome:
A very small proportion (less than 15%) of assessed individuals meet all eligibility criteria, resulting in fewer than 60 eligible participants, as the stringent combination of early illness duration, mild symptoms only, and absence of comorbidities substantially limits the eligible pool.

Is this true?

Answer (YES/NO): NO